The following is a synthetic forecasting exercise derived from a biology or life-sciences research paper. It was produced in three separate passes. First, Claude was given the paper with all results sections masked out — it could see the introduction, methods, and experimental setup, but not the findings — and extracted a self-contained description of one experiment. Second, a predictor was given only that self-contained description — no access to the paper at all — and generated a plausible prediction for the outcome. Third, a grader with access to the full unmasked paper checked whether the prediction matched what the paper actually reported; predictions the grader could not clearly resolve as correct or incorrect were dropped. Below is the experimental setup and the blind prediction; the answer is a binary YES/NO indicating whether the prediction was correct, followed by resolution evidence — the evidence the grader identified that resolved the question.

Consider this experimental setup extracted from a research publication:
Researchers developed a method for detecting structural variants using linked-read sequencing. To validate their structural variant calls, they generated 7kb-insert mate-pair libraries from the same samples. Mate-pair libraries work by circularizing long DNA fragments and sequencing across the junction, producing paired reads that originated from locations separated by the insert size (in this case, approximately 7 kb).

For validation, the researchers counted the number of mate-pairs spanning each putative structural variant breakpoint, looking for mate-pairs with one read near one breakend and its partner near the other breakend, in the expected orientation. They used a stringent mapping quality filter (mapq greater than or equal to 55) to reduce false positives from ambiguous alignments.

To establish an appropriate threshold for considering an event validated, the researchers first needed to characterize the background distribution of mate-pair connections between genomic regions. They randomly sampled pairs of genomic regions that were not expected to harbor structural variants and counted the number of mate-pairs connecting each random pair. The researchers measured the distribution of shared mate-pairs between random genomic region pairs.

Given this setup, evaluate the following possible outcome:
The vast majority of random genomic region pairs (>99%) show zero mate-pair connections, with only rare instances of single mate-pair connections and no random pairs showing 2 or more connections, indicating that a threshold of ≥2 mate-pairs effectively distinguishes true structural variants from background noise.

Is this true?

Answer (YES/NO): NO